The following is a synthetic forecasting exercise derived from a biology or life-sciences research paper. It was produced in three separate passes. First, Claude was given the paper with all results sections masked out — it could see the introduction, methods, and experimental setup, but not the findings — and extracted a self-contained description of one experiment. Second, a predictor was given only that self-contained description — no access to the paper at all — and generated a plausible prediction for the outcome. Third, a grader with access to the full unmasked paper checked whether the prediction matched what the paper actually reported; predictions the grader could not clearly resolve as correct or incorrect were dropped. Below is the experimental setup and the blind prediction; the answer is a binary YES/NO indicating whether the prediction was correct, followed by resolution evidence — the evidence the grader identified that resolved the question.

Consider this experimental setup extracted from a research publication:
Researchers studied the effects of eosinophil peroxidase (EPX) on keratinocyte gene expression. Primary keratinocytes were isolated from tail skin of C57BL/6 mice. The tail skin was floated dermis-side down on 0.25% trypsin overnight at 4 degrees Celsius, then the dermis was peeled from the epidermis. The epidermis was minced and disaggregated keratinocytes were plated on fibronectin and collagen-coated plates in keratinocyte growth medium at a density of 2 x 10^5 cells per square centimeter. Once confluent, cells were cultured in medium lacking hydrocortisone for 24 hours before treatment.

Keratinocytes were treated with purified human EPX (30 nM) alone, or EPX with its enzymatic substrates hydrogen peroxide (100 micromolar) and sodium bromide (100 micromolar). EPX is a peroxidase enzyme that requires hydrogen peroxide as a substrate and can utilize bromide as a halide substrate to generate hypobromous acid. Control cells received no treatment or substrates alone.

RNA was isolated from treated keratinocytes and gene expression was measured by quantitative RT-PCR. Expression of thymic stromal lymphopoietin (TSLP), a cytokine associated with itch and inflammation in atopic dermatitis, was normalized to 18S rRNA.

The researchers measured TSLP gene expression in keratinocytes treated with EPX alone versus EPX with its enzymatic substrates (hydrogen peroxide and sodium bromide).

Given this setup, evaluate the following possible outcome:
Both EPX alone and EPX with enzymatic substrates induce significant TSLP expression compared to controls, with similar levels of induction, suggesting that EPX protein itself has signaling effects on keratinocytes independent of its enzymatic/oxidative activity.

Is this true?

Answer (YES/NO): NO